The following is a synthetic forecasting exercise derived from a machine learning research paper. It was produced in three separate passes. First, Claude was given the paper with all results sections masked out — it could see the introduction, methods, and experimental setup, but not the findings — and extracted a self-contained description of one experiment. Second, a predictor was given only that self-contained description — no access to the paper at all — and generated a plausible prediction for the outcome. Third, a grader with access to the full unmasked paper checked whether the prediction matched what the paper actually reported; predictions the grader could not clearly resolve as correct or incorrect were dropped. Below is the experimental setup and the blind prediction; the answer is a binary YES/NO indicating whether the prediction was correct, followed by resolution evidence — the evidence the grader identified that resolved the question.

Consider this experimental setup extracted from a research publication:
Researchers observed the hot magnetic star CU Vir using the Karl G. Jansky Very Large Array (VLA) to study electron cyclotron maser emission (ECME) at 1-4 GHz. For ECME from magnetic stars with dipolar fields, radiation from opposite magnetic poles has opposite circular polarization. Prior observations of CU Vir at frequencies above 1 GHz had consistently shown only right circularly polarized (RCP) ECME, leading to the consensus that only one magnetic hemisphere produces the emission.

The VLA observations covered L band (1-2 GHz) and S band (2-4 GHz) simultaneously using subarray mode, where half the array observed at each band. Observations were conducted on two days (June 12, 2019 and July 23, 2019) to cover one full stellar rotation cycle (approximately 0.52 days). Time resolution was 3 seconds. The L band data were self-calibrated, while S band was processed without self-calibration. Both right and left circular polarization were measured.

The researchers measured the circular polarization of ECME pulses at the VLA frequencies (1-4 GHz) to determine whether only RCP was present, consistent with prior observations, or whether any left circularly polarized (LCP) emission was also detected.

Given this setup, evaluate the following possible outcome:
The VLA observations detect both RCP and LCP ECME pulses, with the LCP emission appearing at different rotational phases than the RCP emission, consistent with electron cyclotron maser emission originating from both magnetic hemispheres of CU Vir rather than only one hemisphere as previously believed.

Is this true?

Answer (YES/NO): YES